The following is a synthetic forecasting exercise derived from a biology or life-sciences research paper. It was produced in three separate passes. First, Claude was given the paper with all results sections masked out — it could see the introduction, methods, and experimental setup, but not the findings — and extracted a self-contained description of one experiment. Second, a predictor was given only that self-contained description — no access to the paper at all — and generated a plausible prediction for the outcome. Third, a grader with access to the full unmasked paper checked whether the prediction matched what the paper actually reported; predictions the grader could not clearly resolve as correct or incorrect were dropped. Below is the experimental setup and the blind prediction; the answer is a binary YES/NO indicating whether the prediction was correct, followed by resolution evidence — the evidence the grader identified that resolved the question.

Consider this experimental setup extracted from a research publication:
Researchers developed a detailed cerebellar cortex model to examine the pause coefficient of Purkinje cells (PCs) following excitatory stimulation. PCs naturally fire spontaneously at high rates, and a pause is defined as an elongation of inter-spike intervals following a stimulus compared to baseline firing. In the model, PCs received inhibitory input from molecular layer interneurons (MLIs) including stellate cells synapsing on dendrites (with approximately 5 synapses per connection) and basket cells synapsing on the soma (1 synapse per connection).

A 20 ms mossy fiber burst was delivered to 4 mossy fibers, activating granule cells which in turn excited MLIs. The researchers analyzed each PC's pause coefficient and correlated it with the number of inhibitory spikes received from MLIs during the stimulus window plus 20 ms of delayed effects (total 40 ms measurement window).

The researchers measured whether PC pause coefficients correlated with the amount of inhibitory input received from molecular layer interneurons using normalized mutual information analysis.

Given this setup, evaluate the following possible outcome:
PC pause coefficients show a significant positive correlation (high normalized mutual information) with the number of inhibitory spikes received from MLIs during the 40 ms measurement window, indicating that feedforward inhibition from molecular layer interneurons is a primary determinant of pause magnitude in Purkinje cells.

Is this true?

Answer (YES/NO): NO